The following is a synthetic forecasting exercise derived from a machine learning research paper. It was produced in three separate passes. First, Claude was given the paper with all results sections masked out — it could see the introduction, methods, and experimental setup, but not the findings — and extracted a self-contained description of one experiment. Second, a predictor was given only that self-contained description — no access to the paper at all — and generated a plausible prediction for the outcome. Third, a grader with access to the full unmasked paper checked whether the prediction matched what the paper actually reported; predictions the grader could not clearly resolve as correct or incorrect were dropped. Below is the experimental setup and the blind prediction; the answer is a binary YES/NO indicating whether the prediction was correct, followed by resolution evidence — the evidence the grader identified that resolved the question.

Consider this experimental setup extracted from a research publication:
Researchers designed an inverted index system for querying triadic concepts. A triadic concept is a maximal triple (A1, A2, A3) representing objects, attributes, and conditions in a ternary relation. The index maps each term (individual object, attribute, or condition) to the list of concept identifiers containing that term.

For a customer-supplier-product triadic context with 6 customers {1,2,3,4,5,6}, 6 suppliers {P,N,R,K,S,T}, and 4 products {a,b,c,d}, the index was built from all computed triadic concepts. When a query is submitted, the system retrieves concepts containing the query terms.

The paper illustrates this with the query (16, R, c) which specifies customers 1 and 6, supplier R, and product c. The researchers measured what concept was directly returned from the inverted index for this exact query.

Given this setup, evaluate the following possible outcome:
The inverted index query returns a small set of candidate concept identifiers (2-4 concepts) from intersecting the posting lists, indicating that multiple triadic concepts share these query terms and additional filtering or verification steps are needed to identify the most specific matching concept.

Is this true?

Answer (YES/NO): NO